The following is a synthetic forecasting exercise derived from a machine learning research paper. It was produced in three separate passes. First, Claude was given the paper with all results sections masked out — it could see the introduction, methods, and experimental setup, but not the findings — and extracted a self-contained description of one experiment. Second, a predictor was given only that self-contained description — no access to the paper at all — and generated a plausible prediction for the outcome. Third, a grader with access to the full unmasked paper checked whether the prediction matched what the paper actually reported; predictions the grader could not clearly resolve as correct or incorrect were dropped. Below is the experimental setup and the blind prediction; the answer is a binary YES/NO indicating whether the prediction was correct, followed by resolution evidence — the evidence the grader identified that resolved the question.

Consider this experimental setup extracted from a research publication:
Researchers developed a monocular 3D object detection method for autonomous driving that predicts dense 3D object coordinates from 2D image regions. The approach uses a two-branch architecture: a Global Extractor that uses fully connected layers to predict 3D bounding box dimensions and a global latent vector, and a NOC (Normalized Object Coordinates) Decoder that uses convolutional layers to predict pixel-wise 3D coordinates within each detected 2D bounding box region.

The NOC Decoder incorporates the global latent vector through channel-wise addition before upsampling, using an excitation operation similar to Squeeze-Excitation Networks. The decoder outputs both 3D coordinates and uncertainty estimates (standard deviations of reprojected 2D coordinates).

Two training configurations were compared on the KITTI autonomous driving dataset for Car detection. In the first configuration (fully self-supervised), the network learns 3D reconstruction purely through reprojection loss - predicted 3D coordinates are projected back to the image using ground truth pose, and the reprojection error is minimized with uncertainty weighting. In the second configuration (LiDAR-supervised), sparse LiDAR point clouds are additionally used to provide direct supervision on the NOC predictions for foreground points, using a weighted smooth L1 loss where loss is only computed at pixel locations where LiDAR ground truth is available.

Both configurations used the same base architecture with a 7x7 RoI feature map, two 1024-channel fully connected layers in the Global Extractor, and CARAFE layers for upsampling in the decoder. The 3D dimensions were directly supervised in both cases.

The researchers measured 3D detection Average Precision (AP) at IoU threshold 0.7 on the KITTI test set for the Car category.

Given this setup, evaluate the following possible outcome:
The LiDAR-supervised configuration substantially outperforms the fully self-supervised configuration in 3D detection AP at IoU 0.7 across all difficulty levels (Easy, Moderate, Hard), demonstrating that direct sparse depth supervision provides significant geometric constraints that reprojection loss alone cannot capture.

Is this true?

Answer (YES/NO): YES